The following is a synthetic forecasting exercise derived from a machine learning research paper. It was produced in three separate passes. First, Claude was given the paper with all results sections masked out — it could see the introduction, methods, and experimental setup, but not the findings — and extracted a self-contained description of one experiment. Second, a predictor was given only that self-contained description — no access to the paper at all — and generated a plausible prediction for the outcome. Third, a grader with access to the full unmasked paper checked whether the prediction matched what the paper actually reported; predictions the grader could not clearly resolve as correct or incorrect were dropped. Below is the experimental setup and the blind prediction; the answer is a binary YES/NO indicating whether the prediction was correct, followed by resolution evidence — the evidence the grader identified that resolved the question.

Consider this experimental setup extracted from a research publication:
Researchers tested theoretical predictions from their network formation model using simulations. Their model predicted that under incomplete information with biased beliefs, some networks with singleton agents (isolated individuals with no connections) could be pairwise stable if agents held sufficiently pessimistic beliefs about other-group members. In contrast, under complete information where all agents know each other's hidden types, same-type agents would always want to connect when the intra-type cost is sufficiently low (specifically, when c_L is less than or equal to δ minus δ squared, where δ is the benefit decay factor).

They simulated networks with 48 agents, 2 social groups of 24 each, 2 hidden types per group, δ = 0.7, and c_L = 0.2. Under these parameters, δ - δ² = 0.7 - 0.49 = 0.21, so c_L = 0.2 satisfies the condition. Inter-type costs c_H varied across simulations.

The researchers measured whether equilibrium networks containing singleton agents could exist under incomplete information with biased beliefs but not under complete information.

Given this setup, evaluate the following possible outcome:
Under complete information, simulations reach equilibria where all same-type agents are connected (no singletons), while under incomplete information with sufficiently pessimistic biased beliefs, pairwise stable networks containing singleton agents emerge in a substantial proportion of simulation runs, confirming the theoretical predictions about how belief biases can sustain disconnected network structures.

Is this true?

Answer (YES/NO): YES